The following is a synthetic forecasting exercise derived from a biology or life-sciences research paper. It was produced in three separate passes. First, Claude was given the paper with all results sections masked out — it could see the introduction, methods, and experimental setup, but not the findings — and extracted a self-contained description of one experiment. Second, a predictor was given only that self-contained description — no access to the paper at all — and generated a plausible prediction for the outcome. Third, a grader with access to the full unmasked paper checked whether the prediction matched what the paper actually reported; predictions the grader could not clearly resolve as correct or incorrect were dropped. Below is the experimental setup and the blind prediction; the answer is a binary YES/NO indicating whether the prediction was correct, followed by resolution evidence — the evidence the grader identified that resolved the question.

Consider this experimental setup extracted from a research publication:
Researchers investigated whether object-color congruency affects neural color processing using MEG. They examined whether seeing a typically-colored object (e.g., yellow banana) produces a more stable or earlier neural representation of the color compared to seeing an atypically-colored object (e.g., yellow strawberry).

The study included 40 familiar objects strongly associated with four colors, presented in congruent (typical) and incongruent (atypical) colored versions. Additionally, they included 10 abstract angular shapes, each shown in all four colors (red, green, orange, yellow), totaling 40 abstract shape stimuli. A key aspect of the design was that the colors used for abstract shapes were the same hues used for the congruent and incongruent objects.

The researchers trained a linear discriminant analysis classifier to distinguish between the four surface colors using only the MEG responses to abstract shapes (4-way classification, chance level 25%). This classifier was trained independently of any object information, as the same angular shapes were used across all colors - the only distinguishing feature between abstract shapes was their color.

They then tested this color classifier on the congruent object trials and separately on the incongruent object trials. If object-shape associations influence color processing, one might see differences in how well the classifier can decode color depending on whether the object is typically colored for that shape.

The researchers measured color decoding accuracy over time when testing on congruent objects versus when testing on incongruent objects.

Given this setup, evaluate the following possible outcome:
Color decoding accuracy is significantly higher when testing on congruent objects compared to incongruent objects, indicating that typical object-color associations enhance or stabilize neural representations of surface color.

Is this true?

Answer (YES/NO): NO